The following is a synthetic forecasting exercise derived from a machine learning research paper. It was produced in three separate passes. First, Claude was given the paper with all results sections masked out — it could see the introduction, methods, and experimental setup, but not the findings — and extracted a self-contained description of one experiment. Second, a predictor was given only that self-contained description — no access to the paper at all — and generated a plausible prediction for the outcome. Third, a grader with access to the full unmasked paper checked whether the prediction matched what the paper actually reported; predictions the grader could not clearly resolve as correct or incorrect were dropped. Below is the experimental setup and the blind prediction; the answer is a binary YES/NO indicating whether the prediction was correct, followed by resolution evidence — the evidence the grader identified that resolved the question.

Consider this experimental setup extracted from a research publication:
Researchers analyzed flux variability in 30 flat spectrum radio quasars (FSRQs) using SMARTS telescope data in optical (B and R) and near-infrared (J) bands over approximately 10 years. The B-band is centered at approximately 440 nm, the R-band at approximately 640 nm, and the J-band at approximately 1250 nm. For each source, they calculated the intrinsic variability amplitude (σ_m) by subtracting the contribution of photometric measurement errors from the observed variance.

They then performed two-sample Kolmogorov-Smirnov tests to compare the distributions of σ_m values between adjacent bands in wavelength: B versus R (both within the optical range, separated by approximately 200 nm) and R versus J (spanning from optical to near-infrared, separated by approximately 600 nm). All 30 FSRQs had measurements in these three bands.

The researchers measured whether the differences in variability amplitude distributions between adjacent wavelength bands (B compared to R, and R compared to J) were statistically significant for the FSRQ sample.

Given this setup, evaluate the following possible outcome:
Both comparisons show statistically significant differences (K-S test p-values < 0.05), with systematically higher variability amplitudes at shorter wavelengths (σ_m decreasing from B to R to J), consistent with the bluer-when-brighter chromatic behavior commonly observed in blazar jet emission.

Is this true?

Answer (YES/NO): NO